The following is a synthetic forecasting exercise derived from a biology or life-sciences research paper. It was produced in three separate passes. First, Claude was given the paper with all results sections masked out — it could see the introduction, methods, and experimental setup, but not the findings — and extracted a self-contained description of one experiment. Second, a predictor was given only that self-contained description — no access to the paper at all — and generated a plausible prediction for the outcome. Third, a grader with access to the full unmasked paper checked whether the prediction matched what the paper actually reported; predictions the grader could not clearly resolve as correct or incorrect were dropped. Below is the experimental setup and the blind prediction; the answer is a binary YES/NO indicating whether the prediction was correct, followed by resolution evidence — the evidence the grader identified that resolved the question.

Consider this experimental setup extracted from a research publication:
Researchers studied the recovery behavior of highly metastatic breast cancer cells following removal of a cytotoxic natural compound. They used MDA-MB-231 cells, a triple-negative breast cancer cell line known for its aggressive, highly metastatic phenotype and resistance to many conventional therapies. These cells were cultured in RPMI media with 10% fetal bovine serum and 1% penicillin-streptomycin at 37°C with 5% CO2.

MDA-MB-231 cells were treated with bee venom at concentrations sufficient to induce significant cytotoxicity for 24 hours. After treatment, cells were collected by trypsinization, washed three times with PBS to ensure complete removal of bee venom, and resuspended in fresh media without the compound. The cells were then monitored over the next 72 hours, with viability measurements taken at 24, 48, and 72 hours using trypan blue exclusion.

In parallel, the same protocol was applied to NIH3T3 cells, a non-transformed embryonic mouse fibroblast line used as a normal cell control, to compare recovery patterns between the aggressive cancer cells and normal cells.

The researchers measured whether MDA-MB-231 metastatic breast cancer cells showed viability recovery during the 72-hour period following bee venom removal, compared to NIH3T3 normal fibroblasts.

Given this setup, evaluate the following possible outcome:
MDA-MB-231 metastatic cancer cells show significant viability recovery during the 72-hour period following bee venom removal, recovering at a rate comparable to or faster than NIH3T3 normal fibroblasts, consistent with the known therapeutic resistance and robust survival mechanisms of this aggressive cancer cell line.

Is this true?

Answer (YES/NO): NO